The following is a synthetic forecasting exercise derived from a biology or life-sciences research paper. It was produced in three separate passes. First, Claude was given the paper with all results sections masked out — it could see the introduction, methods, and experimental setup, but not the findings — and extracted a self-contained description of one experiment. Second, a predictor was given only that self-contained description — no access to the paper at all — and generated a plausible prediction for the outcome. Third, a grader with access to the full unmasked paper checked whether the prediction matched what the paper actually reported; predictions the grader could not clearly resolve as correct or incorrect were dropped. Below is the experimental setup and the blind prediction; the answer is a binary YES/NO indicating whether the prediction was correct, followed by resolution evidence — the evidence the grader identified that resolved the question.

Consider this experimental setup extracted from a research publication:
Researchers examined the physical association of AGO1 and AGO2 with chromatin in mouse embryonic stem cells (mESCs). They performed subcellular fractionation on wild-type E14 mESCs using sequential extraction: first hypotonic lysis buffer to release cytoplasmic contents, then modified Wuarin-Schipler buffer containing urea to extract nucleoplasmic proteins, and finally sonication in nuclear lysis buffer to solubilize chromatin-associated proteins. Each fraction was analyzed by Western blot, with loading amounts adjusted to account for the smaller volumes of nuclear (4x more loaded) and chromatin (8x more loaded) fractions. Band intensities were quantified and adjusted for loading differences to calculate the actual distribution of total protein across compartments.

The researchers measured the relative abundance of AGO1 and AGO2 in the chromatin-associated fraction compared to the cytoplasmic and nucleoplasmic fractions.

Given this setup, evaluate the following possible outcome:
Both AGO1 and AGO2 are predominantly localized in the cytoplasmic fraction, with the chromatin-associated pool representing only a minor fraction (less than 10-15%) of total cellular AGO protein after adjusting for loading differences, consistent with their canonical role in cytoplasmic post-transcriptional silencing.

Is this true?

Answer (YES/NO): YES